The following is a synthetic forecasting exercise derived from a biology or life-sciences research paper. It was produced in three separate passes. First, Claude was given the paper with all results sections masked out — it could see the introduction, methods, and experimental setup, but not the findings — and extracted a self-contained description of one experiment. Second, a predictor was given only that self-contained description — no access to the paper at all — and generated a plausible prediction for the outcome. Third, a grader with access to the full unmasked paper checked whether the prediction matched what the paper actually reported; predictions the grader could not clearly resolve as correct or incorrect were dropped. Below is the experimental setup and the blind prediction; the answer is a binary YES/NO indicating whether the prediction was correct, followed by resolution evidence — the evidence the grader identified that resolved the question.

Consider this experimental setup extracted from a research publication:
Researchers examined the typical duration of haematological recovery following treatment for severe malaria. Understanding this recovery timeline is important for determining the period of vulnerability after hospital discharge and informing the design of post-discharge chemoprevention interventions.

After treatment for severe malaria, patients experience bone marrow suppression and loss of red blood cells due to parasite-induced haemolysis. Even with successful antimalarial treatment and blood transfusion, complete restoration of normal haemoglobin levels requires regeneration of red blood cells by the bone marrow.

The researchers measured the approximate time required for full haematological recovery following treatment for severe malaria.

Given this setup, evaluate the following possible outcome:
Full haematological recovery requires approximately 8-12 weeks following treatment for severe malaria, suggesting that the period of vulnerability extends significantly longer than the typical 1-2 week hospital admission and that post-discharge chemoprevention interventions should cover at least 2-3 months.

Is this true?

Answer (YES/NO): NO